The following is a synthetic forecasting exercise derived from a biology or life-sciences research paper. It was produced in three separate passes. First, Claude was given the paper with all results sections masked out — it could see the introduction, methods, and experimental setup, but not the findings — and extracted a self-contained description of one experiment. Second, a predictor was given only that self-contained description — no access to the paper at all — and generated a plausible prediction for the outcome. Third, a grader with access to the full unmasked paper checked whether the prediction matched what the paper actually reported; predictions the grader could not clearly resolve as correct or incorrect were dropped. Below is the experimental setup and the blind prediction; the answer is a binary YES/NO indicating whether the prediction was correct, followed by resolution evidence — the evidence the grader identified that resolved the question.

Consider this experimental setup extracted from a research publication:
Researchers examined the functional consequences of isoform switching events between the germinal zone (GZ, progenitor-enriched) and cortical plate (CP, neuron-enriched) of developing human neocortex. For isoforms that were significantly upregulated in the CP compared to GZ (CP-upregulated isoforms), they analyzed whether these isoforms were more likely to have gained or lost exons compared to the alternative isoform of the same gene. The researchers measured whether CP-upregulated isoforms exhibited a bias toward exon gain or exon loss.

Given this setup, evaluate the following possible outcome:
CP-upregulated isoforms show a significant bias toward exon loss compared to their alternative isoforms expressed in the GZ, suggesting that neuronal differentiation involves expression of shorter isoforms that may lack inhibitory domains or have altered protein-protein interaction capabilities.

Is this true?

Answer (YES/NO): NO